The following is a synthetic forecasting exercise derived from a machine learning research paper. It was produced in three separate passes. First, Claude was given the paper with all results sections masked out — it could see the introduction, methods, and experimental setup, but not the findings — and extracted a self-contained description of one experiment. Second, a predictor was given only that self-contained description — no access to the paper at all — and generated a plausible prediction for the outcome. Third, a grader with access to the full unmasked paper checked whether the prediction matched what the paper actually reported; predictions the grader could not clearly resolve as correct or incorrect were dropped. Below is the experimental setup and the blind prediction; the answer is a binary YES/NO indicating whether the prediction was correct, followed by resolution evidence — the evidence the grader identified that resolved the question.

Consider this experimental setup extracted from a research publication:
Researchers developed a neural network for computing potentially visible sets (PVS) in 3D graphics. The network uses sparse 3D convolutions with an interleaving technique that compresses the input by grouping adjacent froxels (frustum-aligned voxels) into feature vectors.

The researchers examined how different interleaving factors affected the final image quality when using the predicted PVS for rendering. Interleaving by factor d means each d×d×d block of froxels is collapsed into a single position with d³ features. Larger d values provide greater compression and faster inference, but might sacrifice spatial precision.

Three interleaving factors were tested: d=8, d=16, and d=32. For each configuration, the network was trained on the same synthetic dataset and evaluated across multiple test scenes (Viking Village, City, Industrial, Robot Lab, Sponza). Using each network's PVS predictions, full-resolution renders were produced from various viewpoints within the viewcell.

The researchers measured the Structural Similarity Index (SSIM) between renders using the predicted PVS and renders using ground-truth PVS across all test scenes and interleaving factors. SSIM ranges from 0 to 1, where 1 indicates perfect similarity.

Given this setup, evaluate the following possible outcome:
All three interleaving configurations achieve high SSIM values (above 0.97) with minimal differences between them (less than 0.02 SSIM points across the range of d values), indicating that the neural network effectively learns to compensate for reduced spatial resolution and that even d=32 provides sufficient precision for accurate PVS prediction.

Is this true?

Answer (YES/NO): YES